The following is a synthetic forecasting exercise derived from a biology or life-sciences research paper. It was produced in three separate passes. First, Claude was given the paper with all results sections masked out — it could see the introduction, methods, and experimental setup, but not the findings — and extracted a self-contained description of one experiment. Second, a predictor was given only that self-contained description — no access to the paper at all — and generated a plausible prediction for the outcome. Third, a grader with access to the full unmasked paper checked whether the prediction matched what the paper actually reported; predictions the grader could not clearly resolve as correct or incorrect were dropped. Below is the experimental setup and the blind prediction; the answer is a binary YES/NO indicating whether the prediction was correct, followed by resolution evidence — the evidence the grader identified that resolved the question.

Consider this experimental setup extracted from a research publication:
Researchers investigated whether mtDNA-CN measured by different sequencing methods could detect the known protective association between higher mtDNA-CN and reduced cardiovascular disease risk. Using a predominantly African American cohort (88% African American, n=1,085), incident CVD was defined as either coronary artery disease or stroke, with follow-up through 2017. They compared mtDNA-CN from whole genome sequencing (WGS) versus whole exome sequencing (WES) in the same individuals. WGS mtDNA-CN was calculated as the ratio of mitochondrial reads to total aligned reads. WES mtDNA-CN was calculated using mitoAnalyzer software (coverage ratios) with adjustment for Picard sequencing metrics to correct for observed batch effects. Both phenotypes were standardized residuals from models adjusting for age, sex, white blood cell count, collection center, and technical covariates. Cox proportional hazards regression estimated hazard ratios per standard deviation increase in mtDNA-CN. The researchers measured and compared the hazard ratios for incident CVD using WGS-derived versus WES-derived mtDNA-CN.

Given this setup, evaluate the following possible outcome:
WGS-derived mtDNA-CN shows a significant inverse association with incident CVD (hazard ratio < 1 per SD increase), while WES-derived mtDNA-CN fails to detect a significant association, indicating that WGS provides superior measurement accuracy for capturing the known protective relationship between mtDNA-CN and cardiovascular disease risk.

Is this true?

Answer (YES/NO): YES